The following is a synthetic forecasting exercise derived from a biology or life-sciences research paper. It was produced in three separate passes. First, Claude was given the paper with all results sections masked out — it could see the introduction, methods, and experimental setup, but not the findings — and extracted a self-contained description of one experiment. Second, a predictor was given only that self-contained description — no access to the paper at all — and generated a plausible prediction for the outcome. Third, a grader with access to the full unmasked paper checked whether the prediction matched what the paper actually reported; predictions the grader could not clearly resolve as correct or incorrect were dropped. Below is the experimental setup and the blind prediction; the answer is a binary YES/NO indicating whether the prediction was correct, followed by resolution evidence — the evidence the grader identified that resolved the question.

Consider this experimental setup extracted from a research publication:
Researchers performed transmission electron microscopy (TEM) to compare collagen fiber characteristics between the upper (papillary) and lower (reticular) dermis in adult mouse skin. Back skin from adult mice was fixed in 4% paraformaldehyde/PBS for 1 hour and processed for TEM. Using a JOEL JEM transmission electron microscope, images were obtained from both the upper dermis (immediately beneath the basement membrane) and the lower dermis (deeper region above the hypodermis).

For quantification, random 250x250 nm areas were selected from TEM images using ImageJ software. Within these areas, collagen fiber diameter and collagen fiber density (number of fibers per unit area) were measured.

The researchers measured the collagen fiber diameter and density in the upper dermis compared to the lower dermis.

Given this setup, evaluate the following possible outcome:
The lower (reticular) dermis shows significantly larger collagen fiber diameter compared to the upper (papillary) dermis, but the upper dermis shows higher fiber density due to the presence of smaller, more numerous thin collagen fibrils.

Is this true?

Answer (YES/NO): NO